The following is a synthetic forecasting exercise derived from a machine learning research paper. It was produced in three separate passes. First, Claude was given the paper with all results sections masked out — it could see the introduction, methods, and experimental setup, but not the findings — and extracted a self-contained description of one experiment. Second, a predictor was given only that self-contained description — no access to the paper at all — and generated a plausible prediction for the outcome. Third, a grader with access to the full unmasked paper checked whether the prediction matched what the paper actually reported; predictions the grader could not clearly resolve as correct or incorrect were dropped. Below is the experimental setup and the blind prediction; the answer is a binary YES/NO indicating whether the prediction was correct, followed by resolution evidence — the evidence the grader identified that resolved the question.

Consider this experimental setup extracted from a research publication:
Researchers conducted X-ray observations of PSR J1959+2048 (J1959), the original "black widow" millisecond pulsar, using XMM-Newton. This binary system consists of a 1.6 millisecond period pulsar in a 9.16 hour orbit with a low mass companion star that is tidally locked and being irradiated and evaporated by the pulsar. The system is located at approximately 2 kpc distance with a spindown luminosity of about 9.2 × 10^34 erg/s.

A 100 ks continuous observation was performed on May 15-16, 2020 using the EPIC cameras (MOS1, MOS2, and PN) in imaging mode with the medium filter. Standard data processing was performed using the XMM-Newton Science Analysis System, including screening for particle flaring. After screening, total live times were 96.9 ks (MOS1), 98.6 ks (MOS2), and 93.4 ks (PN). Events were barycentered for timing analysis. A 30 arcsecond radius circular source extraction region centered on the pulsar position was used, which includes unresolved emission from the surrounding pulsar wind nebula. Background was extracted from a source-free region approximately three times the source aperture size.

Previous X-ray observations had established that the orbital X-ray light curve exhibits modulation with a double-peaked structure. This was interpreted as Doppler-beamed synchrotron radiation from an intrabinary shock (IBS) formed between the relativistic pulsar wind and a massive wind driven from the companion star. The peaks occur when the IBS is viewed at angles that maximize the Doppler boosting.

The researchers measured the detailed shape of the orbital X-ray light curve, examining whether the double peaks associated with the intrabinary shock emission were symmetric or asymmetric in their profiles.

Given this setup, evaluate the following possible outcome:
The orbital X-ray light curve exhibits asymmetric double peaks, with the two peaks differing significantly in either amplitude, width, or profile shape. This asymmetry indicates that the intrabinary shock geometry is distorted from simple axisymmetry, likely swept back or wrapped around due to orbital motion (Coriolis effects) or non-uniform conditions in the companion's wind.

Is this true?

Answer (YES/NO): YES